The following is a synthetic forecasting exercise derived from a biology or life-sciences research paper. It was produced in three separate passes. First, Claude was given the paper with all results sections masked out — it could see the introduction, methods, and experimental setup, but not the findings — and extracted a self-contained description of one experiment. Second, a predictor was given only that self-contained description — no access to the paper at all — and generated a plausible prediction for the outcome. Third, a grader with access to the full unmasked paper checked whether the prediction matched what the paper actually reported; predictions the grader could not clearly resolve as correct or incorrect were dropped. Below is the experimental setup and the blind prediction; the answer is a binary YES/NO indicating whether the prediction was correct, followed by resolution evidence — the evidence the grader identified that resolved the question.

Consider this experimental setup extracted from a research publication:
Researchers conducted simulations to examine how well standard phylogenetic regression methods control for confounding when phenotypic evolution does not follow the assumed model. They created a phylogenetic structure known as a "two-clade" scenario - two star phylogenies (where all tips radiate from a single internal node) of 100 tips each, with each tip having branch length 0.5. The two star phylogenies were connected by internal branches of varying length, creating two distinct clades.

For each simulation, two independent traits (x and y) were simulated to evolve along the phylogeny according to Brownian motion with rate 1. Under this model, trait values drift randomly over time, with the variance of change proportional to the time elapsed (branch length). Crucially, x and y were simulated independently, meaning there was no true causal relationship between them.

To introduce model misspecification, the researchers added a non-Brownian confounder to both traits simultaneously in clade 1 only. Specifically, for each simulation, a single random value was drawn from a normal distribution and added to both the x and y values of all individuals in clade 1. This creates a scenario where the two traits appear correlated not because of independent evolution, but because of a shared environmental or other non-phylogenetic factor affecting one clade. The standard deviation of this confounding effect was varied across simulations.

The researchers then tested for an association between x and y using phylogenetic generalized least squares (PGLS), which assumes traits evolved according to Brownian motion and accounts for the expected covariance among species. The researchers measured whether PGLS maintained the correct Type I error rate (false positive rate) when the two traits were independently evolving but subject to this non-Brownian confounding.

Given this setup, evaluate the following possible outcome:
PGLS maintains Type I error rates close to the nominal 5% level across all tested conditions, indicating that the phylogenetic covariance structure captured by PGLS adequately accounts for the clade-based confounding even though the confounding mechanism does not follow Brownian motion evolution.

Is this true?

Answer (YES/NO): NO